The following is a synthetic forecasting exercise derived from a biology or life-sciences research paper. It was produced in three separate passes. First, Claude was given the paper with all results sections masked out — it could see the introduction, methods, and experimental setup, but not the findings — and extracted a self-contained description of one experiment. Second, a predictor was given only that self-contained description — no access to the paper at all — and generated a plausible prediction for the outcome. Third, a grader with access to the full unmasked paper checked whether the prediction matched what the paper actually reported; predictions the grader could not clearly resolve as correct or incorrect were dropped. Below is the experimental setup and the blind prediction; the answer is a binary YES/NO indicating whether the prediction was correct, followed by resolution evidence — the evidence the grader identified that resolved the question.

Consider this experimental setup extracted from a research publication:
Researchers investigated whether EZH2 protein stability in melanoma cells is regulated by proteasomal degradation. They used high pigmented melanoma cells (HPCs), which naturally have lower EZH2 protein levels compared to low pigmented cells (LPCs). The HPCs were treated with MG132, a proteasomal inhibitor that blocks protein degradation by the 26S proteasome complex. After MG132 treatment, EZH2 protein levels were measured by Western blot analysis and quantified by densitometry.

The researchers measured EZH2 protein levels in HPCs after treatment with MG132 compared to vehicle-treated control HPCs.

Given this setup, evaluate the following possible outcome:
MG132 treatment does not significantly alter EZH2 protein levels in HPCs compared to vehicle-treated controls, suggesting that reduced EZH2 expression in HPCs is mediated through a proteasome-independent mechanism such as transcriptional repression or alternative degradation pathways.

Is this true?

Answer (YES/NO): NO